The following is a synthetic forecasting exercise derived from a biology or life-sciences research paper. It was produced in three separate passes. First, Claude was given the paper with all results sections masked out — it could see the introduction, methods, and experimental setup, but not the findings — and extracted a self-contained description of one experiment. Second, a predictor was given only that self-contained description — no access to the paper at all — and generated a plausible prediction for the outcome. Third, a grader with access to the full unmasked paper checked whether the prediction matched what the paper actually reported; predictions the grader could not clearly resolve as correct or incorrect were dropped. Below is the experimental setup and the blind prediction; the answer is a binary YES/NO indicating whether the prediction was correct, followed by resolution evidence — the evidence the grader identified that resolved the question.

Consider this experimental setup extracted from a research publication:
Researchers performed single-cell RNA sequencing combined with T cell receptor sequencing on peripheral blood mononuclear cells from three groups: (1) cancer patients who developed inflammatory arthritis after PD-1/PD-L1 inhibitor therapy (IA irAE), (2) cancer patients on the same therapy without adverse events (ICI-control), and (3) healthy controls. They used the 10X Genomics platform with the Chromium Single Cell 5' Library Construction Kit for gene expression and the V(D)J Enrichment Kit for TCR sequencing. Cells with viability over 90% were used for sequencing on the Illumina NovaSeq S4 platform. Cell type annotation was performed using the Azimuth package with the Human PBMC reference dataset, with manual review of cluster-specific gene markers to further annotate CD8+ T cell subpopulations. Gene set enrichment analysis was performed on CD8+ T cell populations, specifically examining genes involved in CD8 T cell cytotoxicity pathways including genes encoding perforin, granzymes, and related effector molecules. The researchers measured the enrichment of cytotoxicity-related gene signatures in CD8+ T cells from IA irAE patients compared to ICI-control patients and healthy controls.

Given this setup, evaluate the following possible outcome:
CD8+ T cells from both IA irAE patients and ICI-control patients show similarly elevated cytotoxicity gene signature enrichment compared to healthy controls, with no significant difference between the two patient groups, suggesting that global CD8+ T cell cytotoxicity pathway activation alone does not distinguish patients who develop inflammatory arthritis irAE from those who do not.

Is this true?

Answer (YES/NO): NO